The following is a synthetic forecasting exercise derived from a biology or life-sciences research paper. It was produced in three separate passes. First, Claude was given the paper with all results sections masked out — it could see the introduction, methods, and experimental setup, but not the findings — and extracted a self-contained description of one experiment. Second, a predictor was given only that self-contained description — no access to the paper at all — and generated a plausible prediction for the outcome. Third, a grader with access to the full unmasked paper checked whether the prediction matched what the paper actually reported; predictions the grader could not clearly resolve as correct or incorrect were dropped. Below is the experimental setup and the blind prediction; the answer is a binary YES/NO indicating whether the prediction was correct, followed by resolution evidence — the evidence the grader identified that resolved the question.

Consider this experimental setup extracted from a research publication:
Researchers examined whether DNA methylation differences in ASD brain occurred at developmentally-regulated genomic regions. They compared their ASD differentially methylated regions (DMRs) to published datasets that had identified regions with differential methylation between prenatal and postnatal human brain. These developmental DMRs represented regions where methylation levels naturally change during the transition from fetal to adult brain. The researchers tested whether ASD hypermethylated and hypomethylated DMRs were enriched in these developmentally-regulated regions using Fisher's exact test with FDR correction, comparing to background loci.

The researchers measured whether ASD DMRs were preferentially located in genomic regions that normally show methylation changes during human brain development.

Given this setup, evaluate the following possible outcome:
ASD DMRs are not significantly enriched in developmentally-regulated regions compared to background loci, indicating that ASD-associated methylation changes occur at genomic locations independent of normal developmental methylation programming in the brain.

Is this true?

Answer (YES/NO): NO